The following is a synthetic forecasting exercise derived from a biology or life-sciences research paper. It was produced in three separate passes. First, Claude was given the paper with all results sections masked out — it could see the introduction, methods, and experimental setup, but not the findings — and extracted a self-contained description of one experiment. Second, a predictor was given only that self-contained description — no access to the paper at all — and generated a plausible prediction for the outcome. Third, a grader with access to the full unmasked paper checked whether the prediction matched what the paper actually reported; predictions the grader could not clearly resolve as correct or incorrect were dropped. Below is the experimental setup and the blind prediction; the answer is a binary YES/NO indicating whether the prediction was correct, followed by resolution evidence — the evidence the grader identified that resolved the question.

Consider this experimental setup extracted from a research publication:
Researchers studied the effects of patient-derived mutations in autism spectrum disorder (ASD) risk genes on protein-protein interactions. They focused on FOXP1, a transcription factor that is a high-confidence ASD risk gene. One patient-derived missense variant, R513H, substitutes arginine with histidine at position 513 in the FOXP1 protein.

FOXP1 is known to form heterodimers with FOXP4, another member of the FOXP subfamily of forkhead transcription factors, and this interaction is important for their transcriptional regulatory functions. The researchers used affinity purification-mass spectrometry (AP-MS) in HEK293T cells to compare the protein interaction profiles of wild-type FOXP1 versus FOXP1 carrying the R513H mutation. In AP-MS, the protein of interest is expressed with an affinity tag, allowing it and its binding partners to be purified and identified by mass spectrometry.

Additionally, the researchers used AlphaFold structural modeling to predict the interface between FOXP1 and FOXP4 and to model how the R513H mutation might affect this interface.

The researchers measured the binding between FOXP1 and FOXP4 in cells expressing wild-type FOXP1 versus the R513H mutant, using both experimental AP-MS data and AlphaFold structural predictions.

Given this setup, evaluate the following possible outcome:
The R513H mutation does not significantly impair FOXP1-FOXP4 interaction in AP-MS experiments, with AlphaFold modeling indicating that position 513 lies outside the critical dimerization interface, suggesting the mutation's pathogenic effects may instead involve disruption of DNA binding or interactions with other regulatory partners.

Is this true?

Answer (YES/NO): NO